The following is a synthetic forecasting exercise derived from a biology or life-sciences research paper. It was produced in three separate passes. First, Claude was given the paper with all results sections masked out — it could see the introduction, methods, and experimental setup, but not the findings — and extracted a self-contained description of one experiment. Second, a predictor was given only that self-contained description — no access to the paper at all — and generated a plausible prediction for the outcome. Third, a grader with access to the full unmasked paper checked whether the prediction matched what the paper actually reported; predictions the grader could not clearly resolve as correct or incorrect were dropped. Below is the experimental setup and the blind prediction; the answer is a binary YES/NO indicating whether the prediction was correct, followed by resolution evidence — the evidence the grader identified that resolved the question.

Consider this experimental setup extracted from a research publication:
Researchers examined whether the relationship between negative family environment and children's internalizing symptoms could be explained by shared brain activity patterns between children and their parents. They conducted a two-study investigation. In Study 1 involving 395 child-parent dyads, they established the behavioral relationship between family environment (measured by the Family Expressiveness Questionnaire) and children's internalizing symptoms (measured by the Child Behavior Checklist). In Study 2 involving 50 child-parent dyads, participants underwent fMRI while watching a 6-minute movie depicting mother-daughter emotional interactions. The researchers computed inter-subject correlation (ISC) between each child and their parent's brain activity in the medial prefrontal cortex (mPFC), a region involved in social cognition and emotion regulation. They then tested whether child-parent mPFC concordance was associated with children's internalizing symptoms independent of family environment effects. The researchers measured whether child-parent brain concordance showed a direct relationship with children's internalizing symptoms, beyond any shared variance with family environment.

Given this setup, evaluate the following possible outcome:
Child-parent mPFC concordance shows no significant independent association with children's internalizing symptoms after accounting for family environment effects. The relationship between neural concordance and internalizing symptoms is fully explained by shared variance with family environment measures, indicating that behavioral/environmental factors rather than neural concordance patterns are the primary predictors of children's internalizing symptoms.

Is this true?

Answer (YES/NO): NO